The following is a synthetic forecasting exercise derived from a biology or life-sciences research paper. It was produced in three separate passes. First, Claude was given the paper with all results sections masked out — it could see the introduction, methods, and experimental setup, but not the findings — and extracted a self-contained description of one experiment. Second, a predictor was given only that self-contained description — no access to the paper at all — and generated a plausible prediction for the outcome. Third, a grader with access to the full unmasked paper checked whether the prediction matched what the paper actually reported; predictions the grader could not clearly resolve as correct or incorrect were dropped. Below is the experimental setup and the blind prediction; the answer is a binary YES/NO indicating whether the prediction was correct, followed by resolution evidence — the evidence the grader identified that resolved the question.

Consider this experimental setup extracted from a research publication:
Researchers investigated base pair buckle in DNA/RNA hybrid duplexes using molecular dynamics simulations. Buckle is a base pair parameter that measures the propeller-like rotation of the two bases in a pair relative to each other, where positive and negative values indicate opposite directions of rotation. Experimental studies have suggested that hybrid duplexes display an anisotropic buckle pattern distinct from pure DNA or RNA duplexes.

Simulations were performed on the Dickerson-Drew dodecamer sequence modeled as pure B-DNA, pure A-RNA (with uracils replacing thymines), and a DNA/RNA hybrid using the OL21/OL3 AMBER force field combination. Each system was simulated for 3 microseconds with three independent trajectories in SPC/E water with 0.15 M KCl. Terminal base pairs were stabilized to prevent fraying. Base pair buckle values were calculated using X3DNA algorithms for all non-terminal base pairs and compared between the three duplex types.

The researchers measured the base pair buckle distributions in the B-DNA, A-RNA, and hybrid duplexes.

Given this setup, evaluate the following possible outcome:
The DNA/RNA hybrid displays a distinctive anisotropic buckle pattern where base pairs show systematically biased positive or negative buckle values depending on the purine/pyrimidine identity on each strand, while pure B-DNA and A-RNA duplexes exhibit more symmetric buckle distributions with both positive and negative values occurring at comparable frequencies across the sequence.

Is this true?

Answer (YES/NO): NO